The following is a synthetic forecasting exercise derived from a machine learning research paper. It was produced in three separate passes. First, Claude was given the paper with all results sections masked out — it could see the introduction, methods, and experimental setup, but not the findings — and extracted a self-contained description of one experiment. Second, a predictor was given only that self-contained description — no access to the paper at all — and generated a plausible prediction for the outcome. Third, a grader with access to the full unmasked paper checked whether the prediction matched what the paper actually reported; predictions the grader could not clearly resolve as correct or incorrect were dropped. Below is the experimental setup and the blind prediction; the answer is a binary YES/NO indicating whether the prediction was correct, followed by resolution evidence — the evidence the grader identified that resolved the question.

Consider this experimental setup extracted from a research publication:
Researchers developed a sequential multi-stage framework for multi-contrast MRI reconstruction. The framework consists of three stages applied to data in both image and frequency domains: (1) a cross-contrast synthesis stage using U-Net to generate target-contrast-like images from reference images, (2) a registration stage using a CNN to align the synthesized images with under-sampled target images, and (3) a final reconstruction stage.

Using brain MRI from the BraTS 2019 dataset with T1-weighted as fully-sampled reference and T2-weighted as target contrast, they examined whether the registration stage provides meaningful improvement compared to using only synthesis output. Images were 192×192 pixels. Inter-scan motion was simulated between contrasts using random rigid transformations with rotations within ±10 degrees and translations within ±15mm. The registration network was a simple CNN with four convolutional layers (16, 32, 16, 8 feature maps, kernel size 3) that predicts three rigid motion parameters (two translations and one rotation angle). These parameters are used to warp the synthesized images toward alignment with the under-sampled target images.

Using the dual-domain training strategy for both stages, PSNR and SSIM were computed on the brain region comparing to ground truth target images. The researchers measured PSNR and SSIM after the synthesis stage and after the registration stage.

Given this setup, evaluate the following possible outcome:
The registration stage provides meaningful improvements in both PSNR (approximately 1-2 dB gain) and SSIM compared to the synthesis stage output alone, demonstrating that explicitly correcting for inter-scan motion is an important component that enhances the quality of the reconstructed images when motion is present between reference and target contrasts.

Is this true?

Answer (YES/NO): NO